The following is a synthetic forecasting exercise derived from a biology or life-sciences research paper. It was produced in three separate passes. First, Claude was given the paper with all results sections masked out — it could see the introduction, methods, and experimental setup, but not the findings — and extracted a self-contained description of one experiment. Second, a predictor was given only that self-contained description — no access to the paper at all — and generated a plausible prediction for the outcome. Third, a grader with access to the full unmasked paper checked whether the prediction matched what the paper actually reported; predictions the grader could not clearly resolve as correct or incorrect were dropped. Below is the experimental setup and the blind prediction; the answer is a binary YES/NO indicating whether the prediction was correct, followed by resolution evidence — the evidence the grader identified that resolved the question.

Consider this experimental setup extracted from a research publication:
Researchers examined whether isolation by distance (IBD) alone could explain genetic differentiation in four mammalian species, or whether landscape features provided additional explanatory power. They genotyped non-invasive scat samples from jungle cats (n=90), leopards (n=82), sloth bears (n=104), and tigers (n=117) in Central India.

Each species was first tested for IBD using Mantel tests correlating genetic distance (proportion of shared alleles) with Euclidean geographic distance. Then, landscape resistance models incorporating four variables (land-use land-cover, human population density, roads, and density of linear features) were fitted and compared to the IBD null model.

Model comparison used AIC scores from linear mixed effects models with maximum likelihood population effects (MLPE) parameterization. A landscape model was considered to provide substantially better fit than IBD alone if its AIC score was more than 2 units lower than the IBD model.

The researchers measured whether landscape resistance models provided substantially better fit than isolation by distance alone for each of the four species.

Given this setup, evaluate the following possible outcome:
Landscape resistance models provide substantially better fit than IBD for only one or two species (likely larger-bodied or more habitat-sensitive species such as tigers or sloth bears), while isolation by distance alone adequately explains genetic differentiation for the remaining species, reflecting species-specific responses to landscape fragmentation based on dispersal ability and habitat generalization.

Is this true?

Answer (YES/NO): NO